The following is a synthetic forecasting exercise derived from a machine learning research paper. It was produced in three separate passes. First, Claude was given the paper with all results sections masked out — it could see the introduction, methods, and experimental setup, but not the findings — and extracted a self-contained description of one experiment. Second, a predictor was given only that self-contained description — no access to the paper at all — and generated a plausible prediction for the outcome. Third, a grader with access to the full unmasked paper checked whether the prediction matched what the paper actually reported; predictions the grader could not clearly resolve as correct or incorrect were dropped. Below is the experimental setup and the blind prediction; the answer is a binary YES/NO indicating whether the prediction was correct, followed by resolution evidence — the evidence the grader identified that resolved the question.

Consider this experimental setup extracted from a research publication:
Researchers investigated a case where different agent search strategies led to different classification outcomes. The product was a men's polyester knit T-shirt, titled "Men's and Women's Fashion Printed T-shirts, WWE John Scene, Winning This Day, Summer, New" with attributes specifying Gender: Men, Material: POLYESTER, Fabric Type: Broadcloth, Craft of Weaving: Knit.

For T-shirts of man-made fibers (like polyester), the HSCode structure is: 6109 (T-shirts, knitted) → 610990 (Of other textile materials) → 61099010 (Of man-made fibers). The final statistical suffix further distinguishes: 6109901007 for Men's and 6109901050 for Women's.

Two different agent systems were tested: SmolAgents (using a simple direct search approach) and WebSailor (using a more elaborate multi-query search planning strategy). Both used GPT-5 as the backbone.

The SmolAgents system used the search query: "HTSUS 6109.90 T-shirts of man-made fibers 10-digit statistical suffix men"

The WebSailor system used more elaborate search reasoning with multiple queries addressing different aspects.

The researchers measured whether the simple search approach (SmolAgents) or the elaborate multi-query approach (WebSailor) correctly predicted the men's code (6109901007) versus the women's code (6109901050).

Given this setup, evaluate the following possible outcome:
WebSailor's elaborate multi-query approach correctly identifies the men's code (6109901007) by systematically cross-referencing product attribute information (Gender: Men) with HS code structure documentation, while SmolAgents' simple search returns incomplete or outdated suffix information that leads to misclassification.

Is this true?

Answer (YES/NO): NO